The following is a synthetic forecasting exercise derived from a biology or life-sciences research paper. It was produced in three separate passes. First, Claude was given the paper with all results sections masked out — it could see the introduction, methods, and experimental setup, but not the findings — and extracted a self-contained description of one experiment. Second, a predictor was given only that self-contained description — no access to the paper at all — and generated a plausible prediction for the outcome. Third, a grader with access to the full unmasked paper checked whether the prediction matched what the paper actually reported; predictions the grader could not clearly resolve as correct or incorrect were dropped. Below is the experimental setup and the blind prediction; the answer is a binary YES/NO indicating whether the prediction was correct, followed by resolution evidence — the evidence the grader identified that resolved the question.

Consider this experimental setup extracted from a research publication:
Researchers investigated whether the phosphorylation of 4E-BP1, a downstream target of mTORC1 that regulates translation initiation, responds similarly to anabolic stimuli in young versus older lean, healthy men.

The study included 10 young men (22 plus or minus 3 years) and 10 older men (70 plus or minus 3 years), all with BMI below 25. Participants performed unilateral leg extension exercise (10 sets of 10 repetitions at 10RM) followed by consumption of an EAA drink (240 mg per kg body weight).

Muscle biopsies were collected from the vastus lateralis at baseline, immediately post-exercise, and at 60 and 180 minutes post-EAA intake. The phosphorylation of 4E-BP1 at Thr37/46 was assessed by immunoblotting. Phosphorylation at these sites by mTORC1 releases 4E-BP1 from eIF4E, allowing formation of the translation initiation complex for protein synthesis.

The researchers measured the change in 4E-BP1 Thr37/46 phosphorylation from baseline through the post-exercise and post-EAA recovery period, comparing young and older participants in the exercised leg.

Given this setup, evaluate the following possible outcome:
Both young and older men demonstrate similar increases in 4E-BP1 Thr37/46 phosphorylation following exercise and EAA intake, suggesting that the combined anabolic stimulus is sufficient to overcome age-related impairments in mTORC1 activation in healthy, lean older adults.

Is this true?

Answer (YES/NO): NO